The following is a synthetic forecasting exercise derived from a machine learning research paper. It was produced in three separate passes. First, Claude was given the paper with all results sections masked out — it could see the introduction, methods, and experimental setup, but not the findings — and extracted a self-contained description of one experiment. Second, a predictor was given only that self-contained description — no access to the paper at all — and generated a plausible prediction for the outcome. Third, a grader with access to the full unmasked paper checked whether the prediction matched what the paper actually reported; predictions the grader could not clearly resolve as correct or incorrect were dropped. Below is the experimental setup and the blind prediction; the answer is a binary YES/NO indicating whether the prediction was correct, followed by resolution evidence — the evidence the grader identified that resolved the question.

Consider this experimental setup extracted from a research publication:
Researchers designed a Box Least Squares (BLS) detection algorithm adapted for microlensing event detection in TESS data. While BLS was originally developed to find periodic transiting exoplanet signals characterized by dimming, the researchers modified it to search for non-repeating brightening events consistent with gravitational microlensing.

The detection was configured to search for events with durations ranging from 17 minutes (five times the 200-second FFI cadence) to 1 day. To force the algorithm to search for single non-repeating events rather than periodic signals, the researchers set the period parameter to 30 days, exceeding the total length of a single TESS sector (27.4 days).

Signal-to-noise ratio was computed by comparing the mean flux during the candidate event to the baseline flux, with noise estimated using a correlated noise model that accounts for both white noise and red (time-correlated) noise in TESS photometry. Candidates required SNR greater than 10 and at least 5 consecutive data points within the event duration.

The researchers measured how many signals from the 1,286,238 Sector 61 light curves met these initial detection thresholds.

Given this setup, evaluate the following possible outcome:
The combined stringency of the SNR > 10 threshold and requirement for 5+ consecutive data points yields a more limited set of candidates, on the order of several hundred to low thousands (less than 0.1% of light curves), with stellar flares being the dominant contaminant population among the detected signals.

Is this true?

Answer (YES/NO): NO